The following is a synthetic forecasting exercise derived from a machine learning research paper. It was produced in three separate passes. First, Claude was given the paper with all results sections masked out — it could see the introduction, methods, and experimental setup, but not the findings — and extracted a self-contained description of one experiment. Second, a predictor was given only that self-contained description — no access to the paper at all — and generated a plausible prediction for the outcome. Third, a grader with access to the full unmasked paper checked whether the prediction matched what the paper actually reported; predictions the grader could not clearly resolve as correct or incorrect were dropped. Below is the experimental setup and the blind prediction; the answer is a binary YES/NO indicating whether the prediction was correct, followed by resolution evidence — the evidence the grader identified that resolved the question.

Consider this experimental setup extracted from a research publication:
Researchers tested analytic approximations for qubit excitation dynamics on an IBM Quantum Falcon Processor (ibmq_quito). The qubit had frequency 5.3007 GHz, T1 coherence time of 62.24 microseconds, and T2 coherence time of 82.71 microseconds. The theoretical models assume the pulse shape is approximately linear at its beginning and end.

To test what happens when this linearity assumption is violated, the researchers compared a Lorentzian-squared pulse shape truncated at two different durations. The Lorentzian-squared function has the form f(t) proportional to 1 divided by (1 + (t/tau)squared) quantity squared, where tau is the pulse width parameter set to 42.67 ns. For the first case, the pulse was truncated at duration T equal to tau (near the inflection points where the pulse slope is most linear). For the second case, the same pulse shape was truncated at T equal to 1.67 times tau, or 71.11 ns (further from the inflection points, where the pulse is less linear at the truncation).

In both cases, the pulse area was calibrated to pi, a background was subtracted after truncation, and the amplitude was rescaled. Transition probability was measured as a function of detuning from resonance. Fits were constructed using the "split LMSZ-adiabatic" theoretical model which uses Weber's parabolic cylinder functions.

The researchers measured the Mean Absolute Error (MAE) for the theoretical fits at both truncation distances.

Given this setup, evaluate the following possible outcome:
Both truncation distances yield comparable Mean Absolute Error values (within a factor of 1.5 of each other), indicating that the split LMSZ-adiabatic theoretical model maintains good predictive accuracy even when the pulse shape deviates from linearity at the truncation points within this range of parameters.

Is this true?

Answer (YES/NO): NO